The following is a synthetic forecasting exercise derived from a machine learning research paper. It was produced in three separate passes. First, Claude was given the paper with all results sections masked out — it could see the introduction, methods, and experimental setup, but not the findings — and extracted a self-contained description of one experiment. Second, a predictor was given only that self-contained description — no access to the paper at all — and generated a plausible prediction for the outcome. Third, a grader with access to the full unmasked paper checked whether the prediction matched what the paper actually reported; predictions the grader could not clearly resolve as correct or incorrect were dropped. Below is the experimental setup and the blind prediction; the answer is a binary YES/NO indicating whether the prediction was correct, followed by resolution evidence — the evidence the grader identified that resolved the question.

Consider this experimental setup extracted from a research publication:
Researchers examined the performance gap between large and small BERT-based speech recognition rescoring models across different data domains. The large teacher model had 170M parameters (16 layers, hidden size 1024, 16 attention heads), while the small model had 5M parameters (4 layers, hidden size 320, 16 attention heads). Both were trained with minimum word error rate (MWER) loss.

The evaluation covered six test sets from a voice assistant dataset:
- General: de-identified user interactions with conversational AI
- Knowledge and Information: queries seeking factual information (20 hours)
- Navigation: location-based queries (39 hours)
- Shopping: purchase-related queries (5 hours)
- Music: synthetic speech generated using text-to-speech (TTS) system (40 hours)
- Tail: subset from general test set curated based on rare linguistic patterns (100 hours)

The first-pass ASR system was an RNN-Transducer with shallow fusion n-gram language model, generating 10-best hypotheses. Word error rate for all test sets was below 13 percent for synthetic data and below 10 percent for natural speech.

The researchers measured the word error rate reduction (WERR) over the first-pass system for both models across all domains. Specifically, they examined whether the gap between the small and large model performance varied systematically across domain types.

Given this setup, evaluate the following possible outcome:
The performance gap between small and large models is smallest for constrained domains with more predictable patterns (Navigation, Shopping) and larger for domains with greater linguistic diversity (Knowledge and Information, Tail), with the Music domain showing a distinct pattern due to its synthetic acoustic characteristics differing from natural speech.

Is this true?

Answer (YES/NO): NO